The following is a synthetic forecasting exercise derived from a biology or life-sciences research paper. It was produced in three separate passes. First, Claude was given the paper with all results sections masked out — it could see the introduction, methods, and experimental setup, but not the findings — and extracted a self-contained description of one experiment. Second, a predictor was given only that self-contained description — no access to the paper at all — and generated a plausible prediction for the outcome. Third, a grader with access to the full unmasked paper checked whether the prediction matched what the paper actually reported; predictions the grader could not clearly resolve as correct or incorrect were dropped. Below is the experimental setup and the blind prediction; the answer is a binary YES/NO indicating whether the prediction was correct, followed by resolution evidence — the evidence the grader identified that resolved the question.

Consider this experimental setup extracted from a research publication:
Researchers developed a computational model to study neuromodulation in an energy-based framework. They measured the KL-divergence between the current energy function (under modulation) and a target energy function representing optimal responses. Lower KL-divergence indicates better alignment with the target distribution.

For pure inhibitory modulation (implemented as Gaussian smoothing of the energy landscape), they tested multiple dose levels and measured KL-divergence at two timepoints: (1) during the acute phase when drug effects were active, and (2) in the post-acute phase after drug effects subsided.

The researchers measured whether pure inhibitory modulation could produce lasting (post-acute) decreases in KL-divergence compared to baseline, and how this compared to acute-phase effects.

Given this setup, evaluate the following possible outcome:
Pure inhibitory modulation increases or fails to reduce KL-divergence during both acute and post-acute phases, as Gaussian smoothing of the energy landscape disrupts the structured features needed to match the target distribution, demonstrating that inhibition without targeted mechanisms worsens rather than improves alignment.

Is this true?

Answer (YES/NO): NO